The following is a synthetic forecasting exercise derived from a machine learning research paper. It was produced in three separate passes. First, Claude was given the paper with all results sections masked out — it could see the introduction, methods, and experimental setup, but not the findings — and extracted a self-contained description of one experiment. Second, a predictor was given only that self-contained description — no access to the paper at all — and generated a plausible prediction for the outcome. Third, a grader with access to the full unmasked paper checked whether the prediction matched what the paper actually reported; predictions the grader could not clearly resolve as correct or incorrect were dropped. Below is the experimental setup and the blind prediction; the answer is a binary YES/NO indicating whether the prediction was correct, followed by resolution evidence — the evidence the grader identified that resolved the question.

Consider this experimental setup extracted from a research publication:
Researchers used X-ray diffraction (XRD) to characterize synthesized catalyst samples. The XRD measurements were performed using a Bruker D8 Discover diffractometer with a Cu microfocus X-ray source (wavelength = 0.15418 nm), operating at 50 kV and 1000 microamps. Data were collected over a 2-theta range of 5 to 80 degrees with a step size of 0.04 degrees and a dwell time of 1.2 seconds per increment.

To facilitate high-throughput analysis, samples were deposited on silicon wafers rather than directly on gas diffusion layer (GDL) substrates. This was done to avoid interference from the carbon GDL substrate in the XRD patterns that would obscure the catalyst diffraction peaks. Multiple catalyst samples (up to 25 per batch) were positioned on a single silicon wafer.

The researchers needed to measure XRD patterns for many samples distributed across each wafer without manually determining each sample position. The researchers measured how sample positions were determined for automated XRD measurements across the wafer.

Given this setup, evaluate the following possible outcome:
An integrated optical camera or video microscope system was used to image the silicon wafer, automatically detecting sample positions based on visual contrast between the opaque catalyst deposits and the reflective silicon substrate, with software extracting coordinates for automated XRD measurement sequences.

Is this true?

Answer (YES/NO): NO